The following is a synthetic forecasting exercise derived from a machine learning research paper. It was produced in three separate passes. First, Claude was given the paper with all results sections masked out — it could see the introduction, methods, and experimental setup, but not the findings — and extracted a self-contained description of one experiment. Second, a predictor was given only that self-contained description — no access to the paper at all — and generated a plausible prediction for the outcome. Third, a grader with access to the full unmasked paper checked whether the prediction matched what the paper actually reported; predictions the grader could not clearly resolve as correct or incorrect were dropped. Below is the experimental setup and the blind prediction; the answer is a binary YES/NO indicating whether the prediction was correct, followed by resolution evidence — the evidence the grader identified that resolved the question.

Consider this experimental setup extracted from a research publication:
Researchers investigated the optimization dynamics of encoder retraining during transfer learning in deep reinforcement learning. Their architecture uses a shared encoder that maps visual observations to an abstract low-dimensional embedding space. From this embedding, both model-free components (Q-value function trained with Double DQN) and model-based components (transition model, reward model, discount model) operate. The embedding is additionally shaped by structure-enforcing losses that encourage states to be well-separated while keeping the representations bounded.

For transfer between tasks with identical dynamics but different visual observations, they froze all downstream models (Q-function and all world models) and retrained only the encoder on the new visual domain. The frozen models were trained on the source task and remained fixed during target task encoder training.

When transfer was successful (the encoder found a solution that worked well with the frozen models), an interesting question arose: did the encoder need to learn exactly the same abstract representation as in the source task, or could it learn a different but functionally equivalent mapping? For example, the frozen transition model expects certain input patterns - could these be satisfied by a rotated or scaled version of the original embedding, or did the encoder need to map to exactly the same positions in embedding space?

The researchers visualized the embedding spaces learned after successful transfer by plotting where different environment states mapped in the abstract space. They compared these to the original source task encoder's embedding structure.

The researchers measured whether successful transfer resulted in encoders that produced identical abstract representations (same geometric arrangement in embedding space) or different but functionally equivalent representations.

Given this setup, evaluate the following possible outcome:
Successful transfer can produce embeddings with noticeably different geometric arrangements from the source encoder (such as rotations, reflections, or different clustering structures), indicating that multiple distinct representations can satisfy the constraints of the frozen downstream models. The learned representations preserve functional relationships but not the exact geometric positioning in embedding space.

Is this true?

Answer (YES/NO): NO